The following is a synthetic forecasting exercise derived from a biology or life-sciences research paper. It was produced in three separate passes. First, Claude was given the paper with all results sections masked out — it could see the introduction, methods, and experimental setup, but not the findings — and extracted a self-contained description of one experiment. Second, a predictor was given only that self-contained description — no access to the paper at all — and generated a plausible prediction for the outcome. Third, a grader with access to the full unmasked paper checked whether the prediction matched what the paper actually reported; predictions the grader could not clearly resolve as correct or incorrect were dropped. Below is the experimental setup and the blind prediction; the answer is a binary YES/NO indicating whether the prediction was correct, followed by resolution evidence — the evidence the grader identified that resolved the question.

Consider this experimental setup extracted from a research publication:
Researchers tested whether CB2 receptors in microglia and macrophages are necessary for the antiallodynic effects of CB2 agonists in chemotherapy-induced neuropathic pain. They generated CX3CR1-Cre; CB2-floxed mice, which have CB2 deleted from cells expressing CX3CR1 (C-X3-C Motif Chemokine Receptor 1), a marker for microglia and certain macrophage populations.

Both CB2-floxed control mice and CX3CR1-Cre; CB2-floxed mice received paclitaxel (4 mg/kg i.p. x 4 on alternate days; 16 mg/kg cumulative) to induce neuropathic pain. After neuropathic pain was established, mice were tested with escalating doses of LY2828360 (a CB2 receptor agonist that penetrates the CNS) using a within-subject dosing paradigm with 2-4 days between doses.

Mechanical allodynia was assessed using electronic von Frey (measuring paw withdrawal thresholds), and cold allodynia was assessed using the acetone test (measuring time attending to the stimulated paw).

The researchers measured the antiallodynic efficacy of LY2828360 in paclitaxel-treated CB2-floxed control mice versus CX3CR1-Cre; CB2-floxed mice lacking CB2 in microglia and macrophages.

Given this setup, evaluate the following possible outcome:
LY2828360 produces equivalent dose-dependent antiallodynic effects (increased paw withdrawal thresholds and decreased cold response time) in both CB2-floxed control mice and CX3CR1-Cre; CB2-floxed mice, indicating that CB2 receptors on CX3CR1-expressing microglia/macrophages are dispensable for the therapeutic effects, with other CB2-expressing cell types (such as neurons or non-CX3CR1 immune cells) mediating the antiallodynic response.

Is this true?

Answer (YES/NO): YES